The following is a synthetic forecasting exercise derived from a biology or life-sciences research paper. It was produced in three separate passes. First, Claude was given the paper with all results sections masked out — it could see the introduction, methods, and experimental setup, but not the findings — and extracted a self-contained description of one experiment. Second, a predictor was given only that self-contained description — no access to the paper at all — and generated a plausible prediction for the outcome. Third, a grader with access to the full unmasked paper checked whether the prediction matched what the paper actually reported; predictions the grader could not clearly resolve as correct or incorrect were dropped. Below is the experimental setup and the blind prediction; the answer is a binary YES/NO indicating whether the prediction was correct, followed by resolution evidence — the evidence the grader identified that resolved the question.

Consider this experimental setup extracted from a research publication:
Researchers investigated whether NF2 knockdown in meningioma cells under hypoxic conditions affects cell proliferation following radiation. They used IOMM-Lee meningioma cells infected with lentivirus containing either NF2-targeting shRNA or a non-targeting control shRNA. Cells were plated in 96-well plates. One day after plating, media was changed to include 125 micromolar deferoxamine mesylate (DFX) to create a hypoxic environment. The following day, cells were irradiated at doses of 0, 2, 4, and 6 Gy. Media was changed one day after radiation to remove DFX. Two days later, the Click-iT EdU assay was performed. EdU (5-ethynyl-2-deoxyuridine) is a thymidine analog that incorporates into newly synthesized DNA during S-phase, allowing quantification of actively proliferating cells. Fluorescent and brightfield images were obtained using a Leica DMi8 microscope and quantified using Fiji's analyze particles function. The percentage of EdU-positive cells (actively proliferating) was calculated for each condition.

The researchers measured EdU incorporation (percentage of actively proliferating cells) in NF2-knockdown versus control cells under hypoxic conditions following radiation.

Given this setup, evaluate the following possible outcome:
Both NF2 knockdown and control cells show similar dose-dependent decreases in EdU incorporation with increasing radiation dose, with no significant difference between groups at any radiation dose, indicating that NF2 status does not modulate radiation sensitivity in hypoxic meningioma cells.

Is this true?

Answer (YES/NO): NO